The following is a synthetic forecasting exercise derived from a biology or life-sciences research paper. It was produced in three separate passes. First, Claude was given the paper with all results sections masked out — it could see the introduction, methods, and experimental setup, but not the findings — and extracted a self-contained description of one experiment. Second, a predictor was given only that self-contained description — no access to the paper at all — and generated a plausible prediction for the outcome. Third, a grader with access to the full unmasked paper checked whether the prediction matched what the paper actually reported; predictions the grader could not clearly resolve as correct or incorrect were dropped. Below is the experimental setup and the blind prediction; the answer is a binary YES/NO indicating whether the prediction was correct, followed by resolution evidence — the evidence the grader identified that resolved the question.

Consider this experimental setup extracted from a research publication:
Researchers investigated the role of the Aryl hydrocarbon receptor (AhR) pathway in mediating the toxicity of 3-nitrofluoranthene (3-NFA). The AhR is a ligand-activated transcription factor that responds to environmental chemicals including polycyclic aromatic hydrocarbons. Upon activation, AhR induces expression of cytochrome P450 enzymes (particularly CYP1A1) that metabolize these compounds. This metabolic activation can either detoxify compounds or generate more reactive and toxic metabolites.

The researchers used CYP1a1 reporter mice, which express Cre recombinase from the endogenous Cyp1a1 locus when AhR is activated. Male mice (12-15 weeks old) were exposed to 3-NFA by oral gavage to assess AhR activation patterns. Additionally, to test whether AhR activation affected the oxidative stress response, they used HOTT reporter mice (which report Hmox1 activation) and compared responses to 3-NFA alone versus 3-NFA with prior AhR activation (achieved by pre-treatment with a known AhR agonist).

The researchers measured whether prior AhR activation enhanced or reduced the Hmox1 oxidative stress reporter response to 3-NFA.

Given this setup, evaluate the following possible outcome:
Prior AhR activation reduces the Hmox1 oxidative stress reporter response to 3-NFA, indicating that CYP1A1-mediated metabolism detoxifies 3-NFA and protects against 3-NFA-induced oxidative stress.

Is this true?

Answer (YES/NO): NO